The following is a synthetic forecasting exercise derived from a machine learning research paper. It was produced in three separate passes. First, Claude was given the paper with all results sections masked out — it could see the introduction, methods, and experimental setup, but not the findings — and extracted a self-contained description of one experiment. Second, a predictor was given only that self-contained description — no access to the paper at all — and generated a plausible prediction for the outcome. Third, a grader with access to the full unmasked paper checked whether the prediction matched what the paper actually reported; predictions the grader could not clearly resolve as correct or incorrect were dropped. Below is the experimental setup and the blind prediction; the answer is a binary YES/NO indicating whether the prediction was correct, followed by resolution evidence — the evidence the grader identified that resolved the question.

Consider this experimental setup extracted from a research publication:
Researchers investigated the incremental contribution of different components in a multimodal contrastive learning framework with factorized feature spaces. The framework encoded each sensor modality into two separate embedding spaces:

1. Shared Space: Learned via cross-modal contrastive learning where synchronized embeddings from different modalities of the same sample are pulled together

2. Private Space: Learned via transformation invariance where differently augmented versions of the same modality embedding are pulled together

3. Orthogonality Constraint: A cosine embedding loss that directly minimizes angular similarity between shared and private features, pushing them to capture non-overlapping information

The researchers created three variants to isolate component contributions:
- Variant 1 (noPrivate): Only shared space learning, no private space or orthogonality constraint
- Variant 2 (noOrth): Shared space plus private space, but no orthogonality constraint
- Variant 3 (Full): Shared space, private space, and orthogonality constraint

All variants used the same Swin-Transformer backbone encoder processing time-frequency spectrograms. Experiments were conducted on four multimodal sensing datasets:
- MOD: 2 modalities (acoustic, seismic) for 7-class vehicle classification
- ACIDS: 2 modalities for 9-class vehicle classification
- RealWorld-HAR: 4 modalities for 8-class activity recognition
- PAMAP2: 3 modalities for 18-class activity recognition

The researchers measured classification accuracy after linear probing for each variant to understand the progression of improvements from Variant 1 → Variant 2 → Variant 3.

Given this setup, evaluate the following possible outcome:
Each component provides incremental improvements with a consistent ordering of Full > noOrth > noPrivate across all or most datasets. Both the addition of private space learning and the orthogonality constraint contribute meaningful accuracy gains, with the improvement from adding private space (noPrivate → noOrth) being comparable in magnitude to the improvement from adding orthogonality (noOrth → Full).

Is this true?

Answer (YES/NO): NO